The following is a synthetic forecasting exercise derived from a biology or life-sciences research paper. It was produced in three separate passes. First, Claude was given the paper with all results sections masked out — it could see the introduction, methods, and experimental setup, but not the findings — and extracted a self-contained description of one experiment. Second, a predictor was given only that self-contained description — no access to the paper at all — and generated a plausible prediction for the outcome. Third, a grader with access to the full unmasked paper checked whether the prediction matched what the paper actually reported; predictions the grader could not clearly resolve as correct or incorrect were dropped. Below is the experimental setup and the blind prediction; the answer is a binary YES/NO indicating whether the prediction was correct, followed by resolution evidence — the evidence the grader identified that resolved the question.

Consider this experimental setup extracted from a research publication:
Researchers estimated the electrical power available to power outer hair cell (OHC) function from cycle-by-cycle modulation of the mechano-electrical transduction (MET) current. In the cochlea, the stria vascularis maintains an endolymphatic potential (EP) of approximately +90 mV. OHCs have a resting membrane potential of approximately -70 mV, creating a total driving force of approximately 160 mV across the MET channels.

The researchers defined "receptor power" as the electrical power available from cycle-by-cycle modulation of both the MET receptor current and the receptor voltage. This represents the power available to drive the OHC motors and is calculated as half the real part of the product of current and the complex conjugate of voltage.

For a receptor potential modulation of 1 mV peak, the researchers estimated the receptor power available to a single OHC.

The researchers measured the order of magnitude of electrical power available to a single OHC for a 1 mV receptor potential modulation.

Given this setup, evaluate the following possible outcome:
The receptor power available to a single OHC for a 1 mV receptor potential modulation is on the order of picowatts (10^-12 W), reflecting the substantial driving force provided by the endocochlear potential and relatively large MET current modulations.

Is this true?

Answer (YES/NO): NO